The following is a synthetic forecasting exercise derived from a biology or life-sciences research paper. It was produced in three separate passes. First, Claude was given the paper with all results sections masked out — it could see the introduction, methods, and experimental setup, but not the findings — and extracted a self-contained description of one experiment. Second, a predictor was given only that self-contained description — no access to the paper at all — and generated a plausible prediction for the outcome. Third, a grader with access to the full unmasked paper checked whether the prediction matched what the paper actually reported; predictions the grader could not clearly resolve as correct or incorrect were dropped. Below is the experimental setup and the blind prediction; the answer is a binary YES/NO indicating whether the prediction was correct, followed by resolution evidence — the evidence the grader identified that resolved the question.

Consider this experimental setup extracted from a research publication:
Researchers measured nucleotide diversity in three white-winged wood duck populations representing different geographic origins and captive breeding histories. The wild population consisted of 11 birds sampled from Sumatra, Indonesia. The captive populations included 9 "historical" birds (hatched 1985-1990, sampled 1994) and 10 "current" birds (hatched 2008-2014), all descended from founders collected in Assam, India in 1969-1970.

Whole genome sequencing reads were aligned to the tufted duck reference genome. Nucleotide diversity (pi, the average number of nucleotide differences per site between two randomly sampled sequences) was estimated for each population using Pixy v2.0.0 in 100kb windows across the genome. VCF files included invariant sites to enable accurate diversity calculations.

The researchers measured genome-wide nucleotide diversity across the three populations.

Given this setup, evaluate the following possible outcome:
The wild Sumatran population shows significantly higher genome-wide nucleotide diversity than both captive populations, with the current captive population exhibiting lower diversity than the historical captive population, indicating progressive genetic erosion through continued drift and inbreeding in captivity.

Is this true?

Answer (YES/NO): NO